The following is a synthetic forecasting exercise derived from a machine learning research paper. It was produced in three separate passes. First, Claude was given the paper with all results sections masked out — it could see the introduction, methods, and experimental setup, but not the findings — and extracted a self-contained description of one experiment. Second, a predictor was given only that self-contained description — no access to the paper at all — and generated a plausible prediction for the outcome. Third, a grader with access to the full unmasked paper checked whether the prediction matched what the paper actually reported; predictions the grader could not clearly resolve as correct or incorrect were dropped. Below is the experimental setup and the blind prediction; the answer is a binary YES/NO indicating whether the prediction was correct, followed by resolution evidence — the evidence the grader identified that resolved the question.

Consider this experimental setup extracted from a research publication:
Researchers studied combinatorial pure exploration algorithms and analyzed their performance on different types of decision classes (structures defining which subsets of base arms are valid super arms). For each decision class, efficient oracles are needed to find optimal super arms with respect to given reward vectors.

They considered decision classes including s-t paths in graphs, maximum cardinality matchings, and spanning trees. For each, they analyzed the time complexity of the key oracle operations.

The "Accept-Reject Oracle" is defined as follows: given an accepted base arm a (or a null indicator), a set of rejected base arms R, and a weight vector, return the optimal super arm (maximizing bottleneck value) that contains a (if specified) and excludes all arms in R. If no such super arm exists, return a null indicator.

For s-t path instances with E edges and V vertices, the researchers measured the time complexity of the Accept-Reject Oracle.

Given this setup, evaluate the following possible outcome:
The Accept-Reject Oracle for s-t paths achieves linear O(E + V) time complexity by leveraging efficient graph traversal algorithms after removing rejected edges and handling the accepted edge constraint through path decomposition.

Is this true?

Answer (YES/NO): NO